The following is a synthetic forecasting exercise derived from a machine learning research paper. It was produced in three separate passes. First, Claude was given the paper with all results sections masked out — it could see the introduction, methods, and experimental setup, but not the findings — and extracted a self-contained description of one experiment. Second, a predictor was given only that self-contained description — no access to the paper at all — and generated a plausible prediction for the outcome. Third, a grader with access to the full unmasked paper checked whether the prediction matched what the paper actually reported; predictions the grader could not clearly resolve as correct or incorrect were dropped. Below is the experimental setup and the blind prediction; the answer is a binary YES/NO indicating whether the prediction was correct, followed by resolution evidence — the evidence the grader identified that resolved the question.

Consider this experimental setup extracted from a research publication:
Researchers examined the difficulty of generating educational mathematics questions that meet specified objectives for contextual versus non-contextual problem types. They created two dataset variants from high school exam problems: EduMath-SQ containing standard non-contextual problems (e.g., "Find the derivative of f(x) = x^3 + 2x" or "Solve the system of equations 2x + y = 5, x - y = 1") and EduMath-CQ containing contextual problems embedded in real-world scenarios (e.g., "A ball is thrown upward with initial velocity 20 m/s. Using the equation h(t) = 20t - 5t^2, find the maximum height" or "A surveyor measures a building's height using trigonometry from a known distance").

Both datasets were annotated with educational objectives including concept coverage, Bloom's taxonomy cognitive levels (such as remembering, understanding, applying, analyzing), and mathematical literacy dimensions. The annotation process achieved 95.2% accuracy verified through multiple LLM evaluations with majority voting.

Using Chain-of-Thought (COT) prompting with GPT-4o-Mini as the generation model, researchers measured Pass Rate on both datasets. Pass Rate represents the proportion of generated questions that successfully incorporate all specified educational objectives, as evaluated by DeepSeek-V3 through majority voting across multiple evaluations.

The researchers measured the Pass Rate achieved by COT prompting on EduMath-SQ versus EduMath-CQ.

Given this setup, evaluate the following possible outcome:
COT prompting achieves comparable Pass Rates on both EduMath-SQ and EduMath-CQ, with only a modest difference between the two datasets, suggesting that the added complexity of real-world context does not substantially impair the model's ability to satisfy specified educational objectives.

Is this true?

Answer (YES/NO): NO